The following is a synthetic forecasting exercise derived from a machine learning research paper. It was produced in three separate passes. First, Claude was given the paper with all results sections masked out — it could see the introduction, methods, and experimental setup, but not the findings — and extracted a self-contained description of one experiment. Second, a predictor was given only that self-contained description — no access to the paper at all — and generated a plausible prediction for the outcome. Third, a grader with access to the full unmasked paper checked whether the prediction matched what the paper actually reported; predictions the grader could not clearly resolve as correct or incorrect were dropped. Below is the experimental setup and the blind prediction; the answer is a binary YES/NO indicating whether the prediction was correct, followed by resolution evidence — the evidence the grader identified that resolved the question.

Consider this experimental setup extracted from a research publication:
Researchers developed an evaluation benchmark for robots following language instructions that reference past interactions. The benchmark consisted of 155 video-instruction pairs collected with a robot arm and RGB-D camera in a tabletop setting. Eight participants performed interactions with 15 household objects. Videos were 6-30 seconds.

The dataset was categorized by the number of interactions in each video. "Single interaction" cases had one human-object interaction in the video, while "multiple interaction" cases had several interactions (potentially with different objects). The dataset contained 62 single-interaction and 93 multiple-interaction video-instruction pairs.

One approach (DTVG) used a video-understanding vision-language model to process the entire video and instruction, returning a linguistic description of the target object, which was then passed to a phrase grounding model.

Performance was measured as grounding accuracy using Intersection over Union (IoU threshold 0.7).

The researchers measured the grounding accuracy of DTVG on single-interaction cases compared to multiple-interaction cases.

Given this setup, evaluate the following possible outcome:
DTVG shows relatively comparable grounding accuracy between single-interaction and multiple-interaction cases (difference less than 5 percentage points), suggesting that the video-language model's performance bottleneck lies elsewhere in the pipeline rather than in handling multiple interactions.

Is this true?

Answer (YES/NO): NO